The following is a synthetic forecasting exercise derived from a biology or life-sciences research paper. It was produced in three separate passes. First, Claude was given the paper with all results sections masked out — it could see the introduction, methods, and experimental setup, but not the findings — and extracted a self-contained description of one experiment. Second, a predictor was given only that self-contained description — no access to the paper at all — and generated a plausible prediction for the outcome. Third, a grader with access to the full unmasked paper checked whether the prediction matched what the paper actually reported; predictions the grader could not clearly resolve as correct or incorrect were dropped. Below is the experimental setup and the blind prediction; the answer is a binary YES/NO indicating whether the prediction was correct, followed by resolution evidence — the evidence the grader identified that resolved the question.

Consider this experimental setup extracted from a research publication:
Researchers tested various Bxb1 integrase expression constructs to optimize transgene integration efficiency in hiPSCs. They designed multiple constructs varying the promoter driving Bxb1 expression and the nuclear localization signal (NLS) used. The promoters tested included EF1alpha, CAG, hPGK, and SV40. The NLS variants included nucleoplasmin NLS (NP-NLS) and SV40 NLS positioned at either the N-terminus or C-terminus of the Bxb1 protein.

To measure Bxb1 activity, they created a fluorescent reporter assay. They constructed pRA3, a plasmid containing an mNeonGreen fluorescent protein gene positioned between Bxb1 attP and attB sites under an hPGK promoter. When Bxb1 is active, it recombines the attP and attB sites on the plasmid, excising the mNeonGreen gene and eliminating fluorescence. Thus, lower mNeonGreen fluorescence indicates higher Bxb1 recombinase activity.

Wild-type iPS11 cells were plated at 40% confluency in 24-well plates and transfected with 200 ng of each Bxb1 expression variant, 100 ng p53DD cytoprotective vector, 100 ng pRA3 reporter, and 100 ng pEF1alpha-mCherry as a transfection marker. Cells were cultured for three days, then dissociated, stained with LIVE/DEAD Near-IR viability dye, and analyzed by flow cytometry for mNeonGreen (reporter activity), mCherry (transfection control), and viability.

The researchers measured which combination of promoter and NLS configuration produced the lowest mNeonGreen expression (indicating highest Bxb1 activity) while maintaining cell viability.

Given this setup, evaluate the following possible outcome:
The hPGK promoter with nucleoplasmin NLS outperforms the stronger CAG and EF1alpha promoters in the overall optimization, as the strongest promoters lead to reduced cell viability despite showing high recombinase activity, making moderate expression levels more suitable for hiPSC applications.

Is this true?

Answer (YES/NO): NO